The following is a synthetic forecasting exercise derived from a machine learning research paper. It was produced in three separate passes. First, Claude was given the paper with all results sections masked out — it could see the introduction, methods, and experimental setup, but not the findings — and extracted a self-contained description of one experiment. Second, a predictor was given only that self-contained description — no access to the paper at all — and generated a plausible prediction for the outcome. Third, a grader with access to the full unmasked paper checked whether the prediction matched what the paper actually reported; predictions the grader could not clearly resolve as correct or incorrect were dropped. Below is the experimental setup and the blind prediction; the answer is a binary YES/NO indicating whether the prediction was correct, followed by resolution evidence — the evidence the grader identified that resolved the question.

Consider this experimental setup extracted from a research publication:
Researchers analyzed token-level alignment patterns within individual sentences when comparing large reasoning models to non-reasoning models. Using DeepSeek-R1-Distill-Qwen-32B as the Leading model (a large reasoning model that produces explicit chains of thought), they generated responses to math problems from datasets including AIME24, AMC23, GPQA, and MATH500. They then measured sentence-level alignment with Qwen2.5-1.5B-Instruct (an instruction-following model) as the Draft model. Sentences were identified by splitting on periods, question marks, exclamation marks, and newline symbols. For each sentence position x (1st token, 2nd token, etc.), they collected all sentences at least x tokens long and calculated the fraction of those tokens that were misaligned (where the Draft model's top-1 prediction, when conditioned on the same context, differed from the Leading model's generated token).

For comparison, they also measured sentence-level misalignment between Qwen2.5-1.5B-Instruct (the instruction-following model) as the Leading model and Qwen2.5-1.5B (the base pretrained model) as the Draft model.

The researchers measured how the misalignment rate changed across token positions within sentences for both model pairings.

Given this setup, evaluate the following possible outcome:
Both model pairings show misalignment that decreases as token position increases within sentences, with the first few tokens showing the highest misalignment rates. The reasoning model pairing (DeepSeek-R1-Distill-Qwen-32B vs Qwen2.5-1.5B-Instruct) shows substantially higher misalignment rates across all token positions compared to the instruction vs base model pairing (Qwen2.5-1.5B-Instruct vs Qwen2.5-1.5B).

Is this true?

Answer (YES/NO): NO